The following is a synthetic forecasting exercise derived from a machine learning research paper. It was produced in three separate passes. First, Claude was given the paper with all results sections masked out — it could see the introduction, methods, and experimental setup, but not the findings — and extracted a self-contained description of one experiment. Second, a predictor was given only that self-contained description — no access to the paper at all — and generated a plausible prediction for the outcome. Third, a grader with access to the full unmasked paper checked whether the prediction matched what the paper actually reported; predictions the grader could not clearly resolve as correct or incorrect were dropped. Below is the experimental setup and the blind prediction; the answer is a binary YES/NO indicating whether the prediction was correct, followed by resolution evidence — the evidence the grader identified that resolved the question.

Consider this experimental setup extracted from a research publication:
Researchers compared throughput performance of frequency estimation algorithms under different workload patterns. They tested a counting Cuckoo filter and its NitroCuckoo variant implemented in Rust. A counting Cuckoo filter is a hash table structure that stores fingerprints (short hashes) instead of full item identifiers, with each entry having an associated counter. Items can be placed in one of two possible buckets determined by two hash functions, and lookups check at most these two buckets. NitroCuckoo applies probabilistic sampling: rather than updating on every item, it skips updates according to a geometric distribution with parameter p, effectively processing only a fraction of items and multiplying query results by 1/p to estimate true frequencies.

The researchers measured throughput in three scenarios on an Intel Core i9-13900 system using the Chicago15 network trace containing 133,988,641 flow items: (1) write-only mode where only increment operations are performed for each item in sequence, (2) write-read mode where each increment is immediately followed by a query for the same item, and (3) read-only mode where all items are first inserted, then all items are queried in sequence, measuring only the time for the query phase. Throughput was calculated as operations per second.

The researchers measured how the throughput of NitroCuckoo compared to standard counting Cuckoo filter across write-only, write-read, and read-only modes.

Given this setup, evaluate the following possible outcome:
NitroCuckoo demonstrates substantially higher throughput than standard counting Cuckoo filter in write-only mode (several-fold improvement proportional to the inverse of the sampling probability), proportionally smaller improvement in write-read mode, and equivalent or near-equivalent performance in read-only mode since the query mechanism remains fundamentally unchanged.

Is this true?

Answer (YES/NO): NO